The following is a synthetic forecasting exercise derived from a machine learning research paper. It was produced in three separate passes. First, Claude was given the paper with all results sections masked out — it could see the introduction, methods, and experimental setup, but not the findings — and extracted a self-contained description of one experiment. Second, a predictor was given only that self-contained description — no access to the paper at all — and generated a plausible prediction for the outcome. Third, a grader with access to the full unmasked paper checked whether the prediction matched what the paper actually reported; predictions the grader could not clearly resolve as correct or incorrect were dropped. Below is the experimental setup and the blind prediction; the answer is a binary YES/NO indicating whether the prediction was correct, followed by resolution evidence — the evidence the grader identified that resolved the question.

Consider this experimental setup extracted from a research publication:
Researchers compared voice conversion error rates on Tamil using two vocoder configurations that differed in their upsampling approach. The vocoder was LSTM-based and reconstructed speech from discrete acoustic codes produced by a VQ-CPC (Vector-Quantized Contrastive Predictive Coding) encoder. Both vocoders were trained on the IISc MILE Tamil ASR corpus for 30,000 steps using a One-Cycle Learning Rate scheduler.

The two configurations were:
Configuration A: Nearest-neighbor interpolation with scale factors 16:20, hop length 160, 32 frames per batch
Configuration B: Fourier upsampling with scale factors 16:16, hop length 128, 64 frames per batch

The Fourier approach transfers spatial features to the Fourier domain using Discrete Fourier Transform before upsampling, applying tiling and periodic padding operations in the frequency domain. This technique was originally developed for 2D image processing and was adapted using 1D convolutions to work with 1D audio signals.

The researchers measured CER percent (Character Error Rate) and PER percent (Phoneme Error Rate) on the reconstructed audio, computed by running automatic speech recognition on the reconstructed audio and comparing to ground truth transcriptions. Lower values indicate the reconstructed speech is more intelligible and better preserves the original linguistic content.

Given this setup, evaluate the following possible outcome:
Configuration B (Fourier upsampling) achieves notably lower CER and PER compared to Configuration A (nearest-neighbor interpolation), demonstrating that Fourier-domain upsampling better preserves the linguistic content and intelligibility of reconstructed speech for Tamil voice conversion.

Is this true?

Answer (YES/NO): NO